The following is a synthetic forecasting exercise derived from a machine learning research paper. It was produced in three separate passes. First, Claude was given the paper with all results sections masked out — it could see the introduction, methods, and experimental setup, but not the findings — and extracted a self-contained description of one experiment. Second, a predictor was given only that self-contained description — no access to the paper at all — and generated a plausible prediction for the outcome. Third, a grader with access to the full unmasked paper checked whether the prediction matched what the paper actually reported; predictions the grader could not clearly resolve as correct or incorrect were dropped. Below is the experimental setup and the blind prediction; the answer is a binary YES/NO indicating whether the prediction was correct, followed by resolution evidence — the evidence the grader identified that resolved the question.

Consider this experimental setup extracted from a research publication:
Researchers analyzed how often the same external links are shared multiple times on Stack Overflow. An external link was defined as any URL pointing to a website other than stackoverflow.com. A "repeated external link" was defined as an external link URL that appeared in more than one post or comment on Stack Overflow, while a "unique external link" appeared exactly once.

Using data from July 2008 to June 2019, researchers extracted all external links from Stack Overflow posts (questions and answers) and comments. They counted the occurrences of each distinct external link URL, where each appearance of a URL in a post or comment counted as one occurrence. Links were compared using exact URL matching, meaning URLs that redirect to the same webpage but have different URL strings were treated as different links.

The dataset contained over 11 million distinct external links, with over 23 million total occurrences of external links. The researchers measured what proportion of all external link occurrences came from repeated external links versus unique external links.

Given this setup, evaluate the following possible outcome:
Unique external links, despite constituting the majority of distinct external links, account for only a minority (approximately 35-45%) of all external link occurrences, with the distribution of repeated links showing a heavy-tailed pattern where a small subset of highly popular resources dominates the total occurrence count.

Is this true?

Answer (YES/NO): YES